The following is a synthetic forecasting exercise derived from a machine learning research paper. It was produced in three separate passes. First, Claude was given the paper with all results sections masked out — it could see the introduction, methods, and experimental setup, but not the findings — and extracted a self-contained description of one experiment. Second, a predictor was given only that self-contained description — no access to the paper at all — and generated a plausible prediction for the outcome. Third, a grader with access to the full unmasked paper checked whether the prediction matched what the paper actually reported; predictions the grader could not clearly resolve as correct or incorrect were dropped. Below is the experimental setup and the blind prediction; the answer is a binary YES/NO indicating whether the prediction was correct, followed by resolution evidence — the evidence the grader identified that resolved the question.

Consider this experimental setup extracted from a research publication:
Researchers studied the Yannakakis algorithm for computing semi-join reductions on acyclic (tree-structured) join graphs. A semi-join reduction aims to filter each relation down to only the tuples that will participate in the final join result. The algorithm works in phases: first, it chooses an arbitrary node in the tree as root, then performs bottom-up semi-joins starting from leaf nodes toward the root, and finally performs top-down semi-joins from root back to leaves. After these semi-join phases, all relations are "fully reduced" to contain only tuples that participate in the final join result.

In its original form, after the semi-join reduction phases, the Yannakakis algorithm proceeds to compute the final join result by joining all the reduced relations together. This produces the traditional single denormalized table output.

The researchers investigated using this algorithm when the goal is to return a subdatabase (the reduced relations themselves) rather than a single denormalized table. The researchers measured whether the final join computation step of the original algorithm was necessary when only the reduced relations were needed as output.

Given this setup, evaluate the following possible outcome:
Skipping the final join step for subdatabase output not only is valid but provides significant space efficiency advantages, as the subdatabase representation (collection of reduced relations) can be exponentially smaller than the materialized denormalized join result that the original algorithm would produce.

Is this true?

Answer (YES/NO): NO